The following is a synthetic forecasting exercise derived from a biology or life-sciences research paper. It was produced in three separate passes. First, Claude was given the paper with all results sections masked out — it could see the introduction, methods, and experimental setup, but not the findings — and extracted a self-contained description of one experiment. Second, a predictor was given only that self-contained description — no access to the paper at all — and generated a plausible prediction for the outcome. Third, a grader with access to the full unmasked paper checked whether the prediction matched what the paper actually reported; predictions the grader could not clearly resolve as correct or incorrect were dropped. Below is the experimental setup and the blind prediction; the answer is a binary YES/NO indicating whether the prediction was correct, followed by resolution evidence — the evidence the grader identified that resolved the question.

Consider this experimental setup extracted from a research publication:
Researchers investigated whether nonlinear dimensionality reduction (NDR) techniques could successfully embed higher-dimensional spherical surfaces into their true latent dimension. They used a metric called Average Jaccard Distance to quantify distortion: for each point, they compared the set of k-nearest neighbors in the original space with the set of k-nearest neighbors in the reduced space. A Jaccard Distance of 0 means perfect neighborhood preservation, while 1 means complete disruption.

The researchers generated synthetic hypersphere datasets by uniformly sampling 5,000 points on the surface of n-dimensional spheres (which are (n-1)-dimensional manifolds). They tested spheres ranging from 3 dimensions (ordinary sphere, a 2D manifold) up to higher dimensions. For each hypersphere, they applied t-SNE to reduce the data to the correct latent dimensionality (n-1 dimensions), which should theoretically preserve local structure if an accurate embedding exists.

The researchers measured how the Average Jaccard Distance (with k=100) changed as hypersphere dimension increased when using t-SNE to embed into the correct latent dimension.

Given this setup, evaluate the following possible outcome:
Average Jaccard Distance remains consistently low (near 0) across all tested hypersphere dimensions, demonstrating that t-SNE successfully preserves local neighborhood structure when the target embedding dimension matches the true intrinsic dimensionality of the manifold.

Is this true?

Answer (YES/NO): NO